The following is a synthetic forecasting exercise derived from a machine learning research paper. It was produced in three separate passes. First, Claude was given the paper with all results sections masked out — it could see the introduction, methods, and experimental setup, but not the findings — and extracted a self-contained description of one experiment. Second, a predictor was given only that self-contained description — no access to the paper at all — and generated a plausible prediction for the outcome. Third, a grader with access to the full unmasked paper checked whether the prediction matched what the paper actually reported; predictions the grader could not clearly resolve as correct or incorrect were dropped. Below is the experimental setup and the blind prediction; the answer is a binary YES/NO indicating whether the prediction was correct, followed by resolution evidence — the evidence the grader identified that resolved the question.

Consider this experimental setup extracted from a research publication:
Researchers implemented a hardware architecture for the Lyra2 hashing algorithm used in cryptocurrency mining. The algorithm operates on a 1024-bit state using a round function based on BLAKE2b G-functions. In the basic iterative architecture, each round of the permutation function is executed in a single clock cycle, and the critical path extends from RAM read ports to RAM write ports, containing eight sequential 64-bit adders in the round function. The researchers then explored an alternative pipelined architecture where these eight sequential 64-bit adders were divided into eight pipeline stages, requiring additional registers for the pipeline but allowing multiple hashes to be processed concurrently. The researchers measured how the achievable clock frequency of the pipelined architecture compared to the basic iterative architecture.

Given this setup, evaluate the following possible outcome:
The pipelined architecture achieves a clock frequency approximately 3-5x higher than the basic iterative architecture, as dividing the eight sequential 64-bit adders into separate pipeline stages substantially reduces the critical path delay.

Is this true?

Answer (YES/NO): NO